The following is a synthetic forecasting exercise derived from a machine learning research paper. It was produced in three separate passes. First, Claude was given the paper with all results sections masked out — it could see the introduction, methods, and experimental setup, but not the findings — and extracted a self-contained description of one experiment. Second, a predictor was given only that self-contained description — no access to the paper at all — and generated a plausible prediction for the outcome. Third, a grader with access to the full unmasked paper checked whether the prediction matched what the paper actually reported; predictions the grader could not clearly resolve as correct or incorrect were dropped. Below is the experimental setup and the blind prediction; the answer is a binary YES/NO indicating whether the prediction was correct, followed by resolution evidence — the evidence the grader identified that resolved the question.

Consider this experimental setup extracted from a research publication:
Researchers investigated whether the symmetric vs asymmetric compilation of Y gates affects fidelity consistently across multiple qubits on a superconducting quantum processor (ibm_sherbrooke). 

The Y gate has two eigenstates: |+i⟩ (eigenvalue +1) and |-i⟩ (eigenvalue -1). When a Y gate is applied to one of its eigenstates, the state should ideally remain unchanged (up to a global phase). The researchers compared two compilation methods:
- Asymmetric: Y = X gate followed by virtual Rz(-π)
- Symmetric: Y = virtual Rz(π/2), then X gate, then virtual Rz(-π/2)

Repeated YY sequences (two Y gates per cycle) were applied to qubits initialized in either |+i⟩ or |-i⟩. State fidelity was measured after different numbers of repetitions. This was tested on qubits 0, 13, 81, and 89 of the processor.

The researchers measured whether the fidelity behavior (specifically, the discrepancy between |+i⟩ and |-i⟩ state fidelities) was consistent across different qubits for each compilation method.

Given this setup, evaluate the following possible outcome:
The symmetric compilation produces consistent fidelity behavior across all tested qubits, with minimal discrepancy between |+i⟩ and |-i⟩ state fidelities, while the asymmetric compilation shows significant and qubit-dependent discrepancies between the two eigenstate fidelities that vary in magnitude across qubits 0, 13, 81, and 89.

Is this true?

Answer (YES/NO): NO